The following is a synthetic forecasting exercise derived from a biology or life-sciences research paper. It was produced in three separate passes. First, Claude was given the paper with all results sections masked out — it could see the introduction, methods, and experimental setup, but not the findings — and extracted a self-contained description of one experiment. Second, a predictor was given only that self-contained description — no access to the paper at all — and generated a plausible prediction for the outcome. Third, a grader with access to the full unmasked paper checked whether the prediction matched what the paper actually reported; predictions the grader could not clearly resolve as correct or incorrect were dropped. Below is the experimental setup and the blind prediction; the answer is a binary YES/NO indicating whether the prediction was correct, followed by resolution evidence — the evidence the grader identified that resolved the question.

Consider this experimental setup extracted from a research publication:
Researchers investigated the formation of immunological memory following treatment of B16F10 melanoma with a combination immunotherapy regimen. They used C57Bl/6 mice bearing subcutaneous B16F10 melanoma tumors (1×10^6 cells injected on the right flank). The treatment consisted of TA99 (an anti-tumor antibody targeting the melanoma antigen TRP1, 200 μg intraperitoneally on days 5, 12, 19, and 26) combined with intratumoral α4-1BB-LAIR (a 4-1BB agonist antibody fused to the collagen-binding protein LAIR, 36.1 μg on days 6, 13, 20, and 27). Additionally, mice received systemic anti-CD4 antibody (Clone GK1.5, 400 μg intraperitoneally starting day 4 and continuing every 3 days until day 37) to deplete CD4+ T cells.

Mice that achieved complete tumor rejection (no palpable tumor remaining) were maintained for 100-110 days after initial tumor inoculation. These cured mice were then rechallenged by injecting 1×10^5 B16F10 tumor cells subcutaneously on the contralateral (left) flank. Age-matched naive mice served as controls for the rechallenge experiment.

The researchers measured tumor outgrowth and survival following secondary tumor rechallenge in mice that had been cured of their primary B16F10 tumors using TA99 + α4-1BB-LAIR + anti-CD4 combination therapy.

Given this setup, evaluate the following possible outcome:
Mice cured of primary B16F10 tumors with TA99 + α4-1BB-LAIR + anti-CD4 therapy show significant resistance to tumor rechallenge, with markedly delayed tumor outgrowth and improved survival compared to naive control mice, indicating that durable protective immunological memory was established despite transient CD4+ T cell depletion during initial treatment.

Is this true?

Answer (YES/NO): NO